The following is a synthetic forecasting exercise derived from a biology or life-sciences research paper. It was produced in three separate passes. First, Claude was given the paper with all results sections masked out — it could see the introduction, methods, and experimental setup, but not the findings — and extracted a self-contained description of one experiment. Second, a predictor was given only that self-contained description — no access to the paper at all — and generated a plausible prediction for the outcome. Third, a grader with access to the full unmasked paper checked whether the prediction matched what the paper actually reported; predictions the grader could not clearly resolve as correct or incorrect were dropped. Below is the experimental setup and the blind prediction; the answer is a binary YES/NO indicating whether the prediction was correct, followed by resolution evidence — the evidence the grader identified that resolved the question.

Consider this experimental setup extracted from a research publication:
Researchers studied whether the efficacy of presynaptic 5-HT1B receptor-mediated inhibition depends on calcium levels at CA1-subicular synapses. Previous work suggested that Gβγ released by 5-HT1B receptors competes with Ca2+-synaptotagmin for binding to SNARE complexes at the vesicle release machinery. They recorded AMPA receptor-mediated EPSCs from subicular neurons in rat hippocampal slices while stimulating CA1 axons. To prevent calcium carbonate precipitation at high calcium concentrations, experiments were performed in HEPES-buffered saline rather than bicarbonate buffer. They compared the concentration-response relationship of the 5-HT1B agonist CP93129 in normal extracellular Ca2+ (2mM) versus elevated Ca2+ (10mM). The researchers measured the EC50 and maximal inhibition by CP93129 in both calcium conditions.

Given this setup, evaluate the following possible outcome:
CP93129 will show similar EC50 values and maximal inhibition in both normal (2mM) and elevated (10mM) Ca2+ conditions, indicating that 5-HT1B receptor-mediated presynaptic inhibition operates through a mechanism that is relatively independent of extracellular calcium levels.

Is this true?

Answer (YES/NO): NO